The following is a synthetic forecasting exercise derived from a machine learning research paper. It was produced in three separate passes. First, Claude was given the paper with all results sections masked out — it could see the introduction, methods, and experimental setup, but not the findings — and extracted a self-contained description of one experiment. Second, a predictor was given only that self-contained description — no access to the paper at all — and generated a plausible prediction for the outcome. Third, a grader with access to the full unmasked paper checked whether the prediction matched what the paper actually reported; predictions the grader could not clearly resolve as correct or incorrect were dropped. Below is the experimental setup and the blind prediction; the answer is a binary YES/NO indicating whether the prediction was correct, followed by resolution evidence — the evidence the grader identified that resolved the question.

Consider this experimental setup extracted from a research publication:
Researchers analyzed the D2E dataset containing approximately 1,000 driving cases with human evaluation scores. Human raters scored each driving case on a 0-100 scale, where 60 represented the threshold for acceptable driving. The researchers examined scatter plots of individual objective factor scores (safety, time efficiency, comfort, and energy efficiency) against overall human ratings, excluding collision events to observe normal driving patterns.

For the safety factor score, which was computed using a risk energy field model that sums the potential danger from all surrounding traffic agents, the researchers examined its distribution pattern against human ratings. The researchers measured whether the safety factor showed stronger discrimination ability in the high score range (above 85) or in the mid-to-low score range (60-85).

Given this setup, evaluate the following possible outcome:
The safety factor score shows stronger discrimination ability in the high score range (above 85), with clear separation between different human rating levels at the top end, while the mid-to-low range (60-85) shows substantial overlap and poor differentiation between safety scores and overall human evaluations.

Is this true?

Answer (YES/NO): NO